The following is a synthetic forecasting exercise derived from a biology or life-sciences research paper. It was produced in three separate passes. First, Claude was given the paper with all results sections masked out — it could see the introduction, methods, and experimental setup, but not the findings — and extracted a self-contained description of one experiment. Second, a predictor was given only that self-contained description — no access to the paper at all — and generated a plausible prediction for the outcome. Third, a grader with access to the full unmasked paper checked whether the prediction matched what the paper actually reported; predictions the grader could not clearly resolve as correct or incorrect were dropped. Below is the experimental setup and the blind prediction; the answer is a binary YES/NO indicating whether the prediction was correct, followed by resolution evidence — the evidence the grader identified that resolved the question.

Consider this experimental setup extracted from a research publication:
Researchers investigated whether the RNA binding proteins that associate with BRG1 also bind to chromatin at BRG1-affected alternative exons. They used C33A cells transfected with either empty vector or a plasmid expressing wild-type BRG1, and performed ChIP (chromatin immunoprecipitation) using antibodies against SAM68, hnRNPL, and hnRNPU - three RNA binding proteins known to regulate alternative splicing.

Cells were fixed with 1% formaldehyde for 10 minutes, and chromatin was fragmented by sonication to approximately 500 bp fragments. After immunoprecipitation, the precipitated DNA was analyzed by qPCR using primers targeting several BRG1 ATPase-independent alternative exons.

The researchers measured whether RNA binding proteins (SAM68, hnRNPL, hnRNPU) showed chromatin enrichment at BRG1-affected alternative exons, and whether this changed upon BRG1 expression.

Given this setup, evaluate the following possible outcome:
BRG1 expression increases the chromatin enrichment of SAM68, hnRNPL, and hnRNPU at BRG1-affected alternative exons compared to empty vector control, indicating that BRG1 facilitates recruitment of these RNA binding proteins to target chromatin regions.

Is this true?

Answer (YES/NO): NO